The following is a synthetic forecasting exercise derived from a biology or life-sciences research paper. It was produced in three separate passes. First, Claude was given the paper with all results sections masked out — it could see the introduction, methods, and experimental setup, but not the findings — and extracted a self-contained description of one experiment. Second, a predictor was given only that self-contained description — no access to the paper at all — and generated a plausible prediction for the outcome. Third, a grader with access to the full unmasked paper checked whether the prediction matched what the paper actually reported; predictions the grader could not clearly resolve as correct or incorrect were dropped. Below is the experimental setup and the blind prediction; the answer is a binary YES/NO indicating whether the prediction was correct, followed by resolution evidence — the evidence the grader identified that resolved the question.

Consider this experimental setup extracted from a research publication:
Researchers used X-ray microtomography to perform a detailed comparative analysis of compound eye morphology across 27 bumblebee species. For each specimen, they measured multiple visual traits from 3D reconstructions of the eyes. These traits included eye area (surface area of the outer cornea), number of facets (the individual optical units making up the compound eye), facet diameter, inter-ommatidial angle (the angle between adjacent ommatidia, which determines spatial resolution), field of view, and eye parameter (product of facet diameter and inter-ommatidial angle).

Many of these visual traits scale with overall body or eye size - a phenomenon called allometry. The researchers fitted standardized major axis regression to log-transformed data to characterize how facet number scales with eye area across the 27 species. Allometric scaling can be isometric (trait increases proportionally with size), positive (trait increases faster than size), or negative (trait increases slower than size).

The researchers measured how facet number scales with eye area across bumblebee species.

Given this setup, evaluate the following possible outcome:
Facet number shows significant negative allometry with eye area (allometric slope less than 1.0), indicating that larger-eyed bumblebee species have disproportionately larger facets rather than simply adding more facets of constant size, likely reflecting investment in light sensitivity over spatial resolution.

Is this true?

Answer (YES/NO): NO